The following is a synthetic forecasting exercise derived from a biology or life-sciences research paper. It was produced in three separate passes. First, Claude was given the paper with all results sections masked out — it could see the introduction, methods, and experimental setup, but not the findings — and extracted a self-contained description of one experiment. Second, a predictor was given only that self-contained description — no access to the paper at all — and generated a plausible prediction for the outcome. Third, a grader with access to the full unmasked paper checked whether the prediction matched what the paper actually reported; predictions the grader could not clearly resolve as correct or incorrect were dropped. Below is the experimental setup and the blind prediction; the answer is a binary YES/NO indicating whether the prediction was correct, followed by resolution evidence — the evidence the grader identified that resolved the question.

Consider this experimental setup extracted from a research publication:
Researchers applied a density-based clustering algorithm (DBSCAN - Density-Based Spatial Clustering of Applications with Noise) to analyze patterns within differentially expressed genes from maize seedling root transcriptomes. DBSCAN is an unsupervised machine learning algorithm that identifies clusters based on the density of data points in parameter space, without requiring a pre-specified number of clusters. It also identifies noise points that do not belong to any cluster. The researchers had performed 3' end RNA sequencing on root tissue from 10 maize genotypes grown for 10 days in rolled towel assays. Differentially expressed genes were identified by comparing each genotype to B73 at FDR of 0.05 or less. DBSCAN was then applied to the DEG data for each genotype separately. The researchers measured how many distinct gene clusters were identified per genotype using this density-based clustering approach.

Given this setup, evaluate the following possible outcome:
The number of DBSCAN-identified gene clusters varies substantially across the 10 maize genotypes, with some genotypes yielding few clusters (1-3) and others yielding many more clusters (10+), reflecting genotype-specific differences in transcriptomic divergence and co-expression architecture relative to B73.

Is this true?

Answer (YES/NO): NO